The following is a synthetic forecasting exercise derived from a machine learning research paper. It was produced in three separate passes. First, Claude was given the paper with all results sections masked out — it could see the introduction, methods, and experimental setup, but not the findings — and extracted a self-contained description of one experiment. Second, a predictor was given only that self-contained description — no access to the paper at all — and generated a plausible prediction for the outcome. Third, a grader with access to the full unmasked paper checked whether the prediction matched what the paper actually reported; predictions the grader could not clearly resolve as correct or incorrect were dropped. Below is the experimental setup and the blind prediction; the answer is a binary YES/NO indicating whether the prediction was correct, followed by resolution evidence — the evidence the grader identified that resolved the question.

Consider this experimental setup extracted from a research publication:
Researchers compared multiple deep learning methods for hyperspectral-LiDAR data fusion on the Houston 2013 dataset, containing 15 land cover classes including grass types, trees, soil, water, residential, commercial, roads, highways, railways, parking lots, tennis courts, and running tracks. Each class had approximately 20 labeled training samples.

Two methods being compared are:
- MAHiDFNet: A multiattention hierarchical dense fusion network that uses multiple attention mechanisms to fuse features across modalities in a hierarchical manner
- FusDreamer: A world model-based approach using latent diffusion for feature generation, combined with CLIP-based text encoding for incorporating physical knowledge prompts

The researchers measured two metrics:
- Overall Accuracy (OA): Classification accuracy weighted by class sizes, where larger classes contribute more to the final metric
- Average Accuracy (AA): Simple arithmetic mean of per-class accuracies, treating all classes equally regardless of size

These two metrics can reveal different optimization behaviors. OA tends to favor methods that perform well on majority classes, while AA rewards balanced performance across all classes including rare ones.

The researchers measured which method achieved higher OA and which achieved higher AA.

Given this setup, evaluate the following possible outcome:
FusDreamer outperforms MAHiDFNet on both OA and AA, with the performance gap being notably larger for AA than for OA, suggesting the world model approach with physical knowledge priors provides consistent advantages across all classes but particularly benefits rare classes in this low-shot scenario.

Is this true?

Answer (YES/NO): NO